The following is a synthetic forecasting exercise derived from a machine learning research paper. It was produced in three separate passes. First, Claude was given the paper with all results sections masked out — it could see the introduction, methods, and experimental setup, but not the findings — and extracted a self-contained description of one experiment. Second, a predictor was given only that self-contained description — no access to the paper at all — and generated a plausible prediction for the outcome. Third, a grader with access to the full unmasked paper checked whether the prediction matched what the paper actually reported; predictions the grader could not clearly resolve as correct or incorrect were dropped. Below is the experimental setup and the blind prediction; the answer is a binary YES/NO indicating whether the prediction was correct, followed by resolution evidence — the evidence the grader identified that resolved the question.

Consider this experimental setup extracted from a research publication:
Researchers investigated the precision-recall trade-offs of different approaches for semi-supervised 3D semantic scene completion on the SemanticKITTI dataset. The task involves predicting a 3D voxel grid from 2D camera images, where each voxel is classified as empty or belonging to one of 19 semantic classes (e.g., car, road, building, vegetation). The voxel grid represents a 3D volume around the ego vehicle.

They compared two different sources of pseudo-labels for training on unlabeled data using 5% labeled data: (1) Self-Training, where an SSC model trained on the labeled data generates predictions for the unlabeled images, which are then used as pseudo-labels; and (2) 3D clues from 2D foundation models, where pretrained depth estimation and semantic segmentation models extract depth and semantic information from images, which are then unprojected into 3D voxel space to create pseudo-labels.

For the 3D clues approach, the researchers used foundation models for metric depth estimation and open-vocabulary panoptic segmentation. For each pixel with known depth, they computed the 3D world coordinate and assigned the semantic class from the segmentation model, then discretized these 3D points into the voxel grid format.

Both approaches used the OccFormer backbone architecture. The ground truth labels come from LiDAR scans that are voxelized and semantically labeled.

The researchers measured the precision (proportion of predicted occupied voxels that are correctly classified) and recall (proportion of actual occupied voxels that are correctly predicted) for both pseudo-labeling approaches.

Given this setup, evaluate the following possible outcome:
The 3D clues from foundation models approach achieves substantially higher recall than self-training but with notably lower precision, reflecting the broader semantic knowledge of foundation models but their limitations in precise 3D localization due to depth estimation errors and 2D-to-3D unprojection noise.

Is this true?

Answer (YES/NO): NO